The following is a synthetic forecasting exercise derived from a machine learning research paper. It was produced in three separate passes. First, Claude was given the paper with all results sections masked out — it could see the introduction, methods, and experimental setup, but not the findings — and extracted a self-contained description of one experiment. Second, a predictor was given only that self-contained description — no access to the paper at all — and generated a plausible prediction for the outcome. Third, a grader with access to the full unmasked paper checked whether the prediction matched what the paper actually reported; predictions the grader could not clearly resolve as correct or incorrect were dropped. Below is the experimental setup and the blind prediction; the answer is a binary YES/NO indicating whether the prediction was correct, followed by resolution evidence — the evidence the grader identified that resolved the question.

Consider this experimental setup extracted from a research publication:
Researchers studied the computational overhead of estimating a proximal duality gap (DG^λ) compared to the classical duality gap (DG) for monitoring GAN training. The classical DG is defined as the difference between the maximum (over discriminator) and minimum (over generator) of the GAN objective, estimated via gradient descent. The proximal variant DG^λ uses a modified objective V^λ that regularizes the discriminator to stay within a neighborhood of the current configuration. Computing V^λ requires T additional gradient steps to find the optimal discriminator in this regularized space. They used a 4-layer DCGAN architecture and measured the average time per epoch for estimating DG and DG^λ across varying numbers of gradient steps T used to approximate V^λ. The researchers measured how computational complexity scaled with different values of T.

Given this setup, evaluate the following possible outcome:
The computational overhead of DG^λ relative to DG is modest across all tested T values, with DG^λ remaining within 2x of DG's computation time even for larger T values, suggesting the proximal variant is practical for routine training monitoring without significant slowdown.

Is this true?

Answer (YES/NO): NO